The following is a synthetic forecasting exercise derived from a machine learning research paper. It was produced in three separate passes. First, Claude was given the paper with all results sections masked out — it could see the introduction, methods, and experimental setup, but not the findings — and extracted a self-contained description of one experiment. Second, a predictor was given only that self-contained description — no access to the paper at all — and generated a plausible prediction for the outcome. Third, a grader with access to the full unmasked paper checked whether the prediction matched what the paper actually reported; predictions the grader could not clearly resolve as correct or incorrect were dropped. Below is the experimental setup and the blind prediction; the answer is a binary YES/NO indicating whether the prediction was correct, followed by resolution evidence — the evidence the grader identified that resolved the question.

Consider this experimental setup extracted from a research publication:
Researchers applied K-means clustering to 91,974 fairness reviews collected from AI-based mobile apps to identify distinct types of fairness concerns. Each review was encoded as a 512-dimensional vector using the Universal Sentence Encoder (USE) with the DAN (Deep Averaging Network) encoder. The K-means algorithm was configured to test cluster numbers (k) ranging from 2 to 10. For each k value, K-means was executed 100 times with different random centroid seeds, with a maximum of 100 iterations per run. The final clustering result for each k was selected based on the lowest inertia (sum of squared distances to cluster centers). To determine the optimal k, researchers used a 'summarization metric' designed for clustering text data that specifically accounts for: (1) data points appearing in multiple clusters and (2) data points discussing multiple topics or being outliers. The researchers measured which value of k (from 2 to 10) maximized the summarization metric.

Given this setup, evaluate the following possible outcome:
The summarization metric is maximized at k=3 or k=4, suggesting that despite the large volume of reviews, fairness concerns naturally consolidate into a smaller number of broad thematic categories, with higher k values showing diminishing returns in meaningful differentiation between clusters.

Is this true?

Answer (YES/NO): NO